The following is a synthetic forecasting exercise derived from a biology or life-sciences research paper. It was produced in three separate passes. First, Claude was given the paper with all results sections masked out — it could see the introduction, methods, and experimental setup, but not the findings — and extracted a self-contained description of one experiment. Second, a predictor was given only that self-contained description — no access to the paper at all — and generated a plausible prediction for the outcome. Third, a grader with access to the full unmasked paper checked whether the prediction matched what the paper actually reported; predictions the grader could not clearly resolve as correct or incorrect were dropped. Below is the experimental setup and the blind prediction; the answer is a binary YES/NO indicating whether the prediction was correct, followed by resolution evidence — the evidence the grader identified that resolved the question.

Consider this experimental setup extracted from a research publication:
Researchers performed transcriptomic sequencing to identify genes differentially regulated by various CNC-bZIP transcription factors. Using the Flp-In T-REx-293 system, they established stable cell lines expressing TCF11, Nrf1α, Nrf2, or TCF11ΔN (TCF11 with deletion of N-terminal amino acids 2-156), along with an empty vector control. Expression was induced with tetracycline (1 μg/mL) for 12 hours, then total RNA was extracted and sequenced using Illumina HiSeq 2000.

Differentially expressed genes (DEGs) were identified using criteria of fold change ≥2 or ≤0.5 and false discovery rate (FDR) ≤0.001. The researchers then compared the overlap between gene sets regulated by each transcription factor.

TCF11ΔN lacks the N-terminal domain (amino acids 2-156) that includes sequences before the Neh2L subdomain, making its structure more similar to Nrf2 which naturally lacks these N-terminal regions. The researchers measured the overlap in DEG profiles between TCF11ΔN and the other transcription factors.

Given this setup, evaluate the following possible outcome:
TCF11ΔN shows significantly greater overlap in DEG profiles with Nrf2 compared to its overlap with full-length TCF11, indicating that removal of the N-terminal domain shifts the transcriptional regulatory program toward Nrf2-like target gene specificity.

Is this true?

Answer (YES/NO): YES